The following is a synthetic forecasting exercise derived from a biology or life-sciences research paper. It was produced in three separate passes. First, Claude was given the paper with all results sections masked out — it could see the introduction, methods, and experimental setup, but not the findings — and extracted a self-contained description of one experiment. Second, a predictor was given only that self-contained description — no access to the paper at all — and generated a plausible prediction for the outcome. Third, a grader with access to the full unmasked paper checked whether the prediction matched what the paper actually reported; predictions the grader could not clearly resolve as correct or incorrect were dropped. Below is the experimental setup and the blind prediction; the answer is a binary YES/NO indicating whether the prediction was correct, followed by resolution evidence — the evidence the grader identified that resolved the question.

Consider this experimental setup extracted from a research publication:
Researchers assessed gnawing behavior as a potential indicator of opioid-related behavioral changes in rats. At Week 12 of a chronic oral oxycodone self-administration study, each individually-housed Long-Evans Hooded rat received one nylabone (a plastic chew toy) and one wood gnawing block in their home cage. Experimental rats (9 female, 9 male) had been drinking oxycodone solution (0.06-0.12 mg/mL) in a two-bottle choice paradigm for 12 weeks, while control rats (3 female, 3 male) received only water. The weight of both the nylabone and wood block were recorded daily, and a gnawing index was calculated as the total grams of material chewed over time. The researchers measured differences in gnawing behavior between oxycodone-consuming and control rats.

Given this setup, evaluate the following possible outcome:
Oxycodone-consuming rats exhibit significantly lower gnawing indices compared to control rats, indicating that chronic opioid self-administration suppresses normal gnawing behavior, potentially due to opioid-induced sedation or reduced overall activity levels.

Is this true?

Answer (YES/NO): NO